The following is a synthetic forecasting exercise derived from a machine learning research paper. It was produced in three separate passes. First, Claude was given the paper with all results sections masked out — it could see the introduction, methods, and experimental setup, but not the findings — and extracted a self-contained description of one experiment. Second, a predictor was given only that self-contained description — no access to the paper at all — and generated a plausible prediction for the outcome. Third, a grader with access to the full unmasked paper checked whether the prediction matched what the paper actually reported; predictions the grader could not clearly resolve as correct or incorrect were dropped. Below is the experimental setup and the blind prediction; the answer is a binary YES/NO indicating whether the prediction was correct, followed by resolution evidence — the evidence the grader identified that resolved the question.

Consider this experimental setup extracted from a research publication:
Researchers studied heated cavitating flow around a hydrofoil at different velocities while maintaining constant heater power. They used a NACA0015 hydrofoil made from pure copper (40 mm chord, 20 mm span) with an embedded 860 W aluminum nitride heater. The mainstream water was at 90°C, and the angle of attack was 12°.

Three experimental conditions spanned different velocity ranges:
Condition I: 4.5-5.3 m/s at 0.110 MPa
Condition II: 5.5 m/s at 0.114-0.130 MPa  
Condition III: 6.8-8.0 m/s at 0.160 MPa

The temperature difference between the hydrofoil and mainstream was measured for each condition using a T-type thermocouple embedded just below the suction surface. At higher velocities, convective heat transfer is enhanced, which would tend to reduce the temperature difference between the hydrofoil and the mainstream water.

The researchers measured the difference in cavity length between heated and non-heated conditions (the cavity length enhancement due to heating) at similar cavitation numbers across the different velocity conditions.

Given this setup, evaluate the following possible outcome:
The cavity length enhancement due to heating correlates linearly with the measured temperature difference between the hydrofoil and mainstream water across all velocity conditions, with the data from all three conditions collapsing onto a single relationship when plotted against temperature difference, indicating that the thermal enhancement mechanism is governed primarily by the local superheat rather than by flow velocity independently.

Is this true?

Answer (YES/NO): NO